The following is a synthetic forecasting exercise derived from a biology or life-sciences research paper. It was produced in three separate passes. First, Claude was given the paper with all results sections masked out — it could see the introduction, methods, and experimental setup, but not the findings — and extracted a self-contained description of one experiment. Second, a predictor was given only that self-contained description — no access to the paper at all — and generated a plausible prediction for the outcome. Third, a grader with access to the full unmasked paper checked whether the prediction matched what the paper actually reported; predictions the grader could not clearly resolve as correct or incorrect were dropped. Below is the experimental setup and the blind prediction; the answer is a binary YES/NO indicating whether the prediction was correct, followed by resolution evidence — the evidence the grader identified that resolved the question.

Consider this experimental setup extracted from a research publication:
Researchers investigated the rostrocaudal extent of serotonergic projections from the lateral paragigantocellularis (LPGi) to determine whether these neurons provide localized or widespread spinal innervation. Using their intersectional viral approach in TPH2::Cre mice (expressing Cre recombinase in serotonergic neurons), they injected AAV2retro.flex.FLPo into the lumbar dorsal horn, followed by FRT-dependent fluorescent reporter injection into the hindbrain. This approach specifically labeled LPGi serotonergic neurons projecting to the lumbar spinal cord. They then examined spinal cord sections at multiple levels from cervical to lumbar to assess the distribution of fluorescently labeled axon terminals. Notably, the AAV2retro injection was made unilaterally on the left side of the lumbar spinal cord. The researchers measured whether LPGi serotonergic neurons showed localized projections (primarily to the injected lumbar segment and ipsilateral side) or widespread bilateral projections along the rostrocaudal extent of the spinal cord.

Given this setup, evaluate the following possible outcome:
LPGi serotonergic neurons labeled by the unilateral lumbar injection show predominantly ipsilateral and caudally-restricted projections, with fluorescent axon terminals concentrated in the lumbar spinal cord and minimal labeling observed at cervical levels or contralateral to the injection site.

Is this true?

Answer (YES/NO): NO